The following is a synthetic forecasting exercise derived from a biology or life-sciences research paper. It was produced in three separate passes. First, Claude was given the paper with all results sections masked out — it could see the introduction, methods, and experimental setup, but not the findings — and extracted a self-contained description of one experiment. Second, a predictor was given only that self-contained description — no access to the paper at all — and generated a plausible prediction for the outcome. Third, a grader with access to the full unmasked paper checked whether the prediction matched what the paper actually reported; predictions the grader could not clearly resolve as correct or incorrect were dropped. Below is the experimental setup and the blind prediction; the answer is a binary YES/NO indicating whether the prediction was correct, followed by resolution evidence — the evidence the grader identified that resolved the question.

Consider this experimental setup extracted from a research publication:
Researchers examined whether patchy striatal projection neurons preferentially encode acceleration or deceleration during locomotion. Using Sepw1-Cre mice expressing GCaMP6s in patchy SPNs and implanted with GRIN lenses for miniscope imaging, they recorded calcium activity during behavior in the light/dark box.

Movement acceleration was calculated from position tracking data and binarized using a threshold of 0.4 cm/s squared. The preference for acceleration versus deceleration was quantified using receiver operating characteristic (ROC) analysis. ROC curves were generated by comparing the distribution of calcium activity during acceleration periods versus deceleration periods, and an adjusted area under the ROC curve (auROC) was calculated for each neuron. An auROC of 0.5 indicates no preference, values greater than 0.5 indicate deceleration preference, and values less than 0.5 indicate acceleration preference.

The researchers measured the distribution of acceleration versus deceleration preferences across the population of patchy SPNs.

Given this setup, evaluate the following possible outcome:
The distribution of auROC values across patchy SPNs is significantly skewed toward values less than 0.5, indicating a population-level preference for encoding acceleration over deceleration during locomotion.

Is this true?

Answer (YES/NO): NO